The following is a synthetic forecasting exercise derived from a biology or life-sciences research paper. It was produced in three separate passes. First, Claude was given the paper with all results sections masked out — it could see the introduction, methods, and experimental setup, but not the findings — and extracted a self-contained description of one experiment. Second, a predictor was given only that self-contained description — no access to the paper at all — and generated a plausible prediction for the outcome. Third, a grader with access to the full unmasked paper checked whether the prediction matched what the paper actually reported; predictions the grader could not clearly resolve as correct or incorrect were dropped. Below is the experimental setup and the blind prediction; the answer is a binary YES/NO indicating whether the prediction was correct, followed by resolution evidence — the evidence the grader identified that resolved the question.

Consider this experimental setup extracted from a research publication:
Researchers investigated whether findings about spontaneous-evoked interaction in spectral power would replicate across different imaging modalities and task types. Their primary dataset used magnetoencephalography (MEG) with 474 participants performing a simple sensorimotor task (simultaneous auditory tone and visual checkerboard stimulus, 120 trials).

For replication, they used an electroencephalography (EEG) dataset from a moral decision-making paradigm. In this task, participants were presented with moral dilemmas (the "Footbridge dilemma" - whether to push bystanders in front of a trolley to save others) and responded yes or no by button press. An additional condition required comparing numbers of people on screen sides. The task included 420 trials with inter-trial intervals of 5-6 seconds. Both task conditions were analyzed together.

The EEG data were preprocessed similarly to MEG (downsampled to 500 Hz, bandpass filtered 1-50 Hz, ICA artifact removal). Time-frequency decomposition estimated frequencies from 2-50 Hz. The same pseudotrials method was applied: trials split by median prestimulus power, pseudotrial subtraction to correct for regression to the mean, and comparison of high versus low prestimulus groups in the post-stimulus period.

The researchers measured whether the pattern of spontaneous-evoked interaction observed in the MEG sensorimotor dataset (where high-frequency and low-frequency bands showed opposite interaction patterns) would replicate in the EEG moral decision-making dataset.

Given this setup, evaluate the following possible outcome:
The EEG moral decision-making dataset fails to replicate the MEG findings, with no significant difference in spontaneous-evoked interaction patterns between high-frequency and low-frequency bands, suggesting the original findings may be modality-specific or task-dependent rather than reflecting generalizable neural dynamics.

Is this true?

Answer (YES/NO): NO